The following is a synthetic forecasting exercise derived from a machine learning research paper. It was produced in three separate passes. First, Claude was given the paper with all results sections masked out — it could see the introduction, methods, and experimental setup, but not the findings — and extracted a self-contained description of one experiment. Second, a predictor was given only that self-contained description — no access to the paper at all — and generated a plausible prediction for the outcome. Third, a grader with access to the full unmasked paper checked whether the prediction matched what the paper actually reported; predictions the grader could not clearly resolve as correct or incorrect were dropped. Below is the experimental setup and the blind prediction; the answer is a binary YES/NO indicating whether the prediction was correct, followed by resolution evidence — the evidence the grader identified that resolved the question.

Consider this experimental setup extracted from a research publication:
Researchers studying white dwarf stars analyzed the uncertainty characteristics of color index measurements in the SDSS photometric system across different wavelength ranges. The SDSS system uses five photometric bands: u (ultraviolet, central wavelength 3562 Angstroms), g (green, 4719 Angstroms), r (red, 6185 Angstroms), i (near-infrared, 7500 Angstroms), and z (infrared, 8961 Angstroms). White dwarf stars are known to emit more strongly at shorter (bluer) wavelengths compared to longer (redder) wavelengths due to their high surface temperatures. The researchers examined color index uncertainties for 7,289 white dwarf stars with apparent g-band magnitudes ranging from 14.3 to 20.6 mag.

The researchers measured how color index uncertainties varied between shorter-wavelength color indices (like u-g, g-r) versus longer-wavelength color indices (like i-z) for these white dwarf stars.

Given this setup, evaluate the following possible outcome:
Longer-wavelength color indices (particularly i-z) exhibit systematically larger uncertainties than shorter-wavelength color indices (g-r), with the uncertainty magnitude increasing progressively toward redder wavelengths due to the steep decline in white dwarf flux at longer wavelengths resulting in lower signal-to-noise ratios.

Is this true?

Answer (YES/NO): YES